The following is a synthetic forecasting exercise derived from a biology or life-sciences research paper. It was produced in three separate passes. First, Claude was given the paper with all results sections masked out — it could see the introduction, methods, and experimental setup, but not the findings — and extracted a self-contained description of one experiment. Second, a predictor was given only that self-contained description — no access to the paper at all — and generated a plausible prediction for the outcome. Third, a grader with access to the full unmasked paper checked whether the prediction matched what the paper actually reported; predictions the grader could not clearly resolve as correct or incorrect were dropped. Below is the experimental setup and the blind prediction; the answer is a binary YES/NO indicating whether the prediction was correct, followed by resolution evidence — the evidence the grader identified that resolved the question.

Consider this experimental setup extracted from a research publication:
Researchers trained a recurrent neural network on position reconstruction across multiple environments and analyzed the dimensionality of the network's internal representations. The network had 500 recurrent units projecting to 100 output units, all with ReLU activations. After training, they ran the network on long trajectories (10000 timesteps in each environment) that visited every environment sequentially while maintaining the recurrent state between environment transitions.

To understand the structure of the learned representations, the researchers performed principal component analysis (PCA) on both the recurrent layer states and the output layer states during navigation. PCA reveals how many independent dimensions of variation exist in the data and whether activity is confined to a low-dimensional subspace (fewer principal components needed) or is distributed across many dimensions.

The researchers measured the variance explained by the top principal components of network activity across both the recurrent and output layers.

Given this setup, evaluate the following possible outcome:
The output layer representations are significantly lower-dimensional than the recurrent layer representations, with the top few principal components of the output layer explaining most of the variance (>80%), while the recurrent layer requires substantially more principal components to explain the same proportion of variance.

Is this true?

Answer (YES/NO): NO